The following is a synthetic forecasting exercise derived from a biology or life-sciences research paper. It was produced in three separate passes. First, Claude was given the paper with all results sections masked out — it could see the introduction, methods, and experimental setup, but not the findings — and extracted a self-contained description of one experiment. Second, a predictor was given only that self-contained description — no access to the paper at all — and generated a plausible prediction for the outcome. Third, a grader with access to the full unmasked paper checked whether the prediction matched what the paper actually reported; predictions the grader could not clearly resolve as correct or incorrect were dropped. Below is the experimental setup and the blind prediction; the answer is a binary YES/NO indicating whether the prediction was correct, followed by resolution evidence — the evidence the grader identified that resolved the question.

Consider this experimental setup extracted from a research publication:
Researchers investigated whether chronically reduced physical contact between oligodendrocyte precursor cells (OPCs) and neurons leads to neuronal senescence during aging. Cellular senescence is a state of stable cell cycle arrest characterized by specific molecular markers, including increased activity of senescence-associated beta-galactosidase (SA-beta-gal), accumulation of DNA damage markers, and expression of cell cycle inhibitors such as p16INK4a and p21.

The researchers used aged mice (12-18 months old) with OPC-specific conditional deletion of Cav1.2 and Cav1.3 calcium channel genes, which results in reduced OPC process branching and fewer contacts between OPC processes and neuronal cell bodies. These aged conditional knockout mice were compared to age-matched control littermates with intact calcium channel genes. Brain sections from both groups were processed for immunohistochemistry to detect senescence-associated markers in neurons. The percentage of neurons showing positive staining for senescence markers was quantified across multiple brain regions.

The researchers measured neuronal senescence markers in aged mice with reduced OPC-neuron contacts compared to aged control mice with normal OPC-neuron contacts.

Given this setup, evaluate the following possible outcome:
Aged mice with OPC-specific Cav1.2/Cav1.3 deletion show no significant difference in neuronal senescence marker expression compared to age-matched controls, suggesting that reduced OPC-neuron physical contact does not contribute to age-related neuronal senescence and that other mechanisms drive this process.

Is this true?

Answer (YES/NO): NO